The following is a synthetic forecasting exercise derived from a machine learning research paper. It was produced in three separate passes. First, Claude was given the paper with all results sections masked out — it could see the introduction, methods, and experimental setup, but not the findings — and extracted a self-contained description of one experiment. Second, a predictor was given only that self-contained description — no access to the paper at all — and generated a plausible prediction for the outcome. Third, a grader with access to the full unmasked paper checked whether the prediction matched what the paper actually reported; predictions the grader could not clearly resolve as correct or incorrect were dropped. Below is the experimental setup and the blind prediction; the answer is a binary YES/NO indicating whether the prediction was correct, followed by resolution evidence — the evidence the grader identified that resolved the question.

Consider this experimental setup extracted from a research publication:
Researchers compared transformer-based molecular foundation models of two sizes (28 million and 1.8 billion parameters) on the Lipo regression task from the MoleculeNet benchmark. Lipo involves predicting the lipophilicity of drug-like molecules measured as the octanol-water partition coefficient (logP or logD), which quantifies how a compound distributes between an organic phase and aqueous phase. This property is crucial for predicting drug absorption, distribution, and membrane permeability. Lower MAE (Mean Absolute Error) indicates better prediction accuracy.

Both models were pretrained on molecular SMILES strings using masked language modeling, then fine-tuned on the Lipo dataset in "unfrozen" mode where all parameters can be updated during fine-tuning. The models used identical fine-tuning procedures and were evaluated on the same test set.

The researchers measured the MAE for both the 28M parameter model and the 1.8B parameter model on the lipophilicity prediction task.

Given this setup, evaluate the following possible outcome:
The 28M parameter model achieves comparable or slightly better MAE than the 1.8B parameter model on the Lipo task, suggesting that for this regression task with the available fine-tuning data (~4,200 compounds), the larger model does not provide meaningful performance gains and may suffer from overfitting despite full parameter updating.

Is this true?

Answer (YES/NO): NO